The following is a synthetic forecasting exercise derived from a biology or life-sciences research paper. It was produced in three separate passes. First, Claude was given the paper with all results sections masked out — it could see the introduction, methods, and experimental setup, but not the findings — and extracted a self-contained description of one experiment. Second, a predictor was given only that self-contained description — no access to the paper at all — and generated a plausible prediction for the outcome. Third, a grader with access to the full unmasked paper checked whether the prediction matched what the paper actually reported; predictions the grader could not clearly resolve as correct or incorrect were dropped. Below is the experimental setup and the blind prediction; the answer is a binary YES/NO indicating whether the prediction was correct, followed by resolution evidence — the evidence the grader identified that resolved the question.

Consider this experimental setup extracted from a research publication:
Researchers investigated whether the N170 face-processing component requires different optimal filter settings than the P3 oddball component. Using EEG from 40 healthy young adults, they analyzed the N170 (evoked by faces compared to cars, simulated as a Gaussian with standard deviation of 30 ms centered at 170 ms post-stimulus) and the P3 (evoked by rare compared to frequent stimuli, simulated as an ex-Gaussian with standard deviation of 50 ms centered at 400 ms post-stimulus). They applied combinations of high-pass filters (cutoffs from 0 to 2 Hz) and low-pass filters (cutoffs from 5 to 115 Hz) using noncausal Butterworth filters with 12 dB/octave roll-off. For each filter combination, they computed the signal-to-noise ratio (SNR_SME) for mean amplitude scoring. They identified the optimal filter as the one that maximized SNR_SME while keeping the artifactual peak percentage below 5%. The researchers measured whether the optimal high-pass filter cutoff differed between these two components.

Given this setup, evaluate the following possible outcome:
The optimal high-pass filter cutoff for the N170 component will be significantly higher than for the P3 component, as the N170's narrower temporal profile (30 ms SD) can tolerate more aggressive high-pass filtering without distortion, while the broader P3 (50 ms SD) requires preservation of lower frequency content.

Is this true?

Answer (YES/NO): YES